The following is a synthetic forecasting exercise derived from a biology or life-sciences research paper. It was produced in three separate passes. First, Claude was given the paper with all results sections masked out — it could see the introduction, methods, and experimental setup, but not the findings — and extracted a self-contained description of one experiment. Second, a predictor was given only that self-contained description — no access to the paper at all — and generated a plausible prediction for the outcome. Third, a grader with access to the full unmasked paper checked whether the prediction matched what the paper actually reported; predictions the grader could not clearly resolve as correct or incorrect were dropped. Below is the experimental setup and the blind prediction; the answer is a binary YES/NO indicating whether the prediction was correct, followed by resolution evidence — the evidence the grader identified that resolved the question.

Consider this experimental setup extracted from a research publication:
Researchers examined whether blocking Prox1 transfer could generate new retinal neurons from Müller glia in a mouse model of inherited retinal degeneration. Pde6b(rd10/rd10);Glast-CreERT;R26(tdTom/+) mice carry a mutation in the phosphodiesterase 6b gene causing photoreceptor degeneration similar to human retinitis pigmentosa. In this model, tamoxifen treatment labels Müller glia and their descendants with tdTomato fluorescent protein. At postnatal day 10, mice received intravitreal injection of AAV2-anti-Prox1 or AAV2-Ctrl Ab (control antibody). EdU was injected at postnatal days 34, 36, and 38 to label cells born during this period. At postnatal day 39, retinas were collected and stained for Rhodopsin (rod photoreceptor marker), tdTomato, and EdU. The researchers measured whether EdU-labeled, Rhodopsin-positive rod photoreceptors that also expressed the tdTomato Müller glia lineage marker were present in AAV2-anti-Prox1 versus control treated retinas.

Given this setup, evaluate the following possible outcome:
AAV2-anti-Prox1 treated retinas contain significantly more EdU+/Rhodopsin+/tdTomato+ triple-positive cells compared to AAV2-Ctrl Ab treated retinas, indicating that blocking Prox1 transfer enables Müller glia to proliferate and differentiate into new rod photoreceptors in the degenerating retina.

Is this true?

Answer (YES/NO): YES